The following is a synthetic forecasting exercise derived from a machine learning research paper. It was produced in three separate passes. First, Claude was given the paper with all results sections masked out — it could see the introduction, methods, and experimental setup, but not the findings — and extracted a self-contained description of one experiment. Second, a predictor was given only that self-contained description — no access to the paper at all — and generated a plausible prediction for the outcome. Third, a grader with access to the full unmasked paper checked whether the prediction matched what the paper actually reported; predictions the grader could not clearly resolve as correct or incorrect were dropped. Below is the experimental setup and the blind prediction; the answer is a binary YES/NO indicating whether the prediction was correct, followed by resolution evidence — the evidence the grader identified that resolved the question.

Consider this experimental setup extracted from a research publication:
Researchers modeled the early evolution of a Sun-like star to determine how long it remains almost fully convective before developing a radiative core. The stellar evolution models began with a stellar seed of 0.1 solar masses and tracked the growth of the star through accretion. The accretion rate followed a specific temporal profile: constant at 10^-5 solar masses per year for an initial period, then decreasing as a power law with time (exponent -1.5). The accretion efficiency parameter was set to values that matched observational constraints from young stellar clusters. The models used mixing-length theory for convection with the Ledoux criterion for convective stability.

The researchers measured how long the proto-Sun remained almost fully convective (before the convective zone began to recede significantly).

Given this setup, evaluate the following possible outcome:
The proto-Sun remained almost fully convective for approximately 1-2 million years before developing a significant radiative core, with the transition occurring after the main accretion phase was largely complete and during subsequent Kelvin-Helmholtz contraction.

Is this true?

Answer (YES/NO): YES